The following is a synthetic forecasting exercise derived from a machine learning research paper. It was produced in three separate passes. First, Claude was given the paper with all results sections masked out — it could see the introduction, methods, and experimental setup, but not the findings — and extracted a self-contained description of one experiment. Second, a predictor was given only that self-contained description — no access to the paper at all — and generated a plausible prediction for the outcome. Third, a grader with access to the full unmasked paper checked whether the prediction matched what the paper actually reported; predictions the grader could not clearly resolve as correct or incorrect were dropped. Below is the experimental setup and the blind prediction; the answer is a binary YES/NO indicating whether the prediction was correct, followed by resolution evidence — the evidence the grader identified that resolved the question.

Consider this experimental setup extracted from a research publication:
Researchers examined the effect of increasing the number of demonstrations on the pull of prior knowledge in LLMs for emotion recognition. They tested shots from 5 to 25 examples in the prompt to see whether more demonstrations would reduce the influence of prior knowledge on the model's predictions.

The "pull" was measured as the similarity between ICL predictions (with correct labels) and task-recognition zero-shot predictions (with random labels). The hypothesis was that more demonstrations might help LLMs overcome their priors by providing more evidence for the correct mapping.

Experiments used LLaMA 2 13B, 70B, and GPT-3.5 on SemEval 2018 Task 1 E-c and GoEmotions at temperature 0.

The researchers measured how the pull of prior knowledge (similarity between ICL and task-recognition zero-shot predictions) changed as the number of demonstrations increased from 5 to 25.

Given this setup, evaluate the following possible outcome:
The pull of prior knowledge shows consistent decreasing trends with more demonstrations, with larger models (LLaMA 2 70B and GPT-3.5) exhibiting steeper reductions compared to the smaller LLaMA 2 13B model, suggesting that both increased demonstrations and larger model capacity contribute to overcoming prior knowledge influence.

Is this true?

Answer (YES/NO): NO